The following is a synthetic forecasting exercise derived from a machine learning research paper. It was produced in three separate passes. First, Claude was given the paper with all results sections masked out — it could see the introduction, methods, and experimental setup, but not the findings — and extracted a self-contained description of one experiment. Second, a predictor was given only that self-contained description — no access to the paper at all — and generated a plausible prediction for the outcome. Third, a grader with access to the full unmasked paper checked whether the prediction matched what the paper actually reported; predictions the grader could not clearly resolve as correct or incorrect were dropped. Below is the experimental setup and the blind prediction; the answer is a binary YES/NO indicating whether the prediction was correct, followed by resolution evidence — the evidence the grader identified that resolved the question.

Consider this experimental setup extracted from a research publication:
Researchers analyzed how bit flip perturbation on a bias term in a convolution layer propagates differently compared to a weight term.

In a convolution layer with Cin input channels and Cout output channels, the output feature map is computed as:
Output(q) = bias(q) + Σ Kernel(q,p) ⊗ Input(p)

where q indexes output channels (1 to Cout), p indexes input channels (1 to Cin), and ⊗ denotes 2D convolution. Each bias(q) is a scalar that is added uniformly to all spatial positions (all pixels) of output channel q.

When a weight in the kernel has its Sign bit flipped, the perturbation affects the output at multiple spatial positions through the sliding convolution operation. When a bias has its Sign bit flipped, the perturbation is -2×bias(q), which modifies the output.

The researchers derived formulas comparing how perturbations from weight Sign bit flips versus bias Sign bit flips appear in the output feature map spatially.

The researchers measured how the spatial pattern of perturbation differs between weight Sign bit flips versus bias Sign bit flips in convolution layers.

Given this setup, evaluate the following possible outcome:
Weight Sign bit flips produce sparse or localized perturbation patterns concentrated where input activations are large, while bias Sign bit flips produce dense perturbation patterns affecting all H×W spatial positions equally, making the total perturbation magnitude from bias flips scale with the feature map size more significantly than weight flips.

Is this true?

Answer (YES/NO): NO